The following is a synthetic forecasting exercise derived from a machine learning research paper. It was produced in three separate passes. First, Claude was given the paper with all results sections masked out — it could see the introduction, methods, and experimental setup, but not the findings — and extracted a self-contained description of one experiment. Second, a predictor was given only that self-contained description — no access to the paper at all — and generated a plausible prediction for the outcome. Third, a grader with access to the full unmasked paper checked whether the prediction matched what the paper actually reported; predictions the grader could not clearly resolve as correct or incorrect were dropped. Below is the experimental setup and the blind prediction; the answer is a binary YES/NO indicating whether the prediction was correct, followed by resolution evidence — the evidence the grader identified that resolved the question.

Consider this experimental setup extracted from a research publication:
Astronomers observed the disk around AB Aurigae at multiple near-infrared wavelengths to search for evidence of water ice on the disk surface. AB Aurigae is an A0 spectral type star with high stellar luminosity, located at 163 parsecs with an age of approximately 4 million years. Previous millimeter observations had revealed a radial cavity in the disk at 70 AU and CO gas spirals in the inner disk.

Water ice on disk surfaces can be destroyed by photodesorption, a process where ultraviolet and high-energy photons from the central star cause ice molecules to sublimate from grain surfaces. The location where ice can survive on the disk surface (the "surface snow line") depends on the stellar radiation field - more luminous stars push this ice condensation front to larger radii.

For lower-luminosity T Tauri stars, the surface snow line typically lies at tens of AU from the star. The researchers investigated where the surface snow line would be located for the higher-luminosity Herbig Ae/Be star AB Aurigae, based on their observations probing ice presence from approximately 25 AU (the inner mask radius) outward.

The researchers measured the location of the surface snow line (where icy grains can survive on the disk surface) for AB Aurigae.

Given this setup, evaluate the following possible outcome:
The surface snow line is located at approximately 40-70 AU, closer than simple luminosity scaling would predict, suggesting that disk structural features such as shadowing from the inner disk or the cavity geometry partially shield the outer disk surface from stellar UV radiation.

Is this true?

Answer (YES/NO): NO